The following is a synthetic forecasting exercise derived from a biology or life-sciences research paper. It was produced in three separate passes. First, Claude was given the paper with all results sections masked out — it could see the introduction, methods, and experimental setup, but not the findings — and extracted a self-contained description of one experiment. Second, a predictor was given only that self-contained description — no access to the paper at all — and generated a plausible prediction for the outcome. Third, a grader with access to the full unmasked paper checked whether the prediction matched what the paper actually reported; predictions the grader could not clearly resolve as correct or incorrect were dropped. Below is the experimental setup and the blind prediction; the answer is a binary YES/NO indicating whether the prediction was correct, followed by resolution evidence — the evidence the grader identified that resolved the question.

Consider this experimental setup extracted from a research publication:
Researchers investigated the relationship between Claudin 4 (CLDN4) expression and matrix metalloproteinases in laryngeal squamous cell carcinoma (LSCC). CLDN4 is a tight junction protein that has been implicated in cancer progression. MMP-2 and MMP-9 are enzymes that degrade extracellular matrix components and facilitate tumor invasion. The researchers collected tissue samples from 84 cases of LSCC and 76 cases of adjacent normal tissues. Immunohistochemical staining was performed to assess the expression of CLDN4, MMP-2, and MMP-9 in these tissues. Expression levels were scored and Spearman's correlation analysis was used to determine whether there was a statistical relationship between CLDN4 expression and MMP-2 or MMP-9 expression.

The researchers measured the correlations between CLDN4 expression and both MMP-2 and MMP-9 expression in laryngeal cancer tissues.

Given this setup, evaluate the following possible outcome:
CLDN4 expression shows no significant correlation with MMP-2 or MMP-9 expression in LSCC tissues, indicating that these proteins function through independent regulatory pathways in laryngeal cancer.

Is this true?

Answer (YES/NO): NO